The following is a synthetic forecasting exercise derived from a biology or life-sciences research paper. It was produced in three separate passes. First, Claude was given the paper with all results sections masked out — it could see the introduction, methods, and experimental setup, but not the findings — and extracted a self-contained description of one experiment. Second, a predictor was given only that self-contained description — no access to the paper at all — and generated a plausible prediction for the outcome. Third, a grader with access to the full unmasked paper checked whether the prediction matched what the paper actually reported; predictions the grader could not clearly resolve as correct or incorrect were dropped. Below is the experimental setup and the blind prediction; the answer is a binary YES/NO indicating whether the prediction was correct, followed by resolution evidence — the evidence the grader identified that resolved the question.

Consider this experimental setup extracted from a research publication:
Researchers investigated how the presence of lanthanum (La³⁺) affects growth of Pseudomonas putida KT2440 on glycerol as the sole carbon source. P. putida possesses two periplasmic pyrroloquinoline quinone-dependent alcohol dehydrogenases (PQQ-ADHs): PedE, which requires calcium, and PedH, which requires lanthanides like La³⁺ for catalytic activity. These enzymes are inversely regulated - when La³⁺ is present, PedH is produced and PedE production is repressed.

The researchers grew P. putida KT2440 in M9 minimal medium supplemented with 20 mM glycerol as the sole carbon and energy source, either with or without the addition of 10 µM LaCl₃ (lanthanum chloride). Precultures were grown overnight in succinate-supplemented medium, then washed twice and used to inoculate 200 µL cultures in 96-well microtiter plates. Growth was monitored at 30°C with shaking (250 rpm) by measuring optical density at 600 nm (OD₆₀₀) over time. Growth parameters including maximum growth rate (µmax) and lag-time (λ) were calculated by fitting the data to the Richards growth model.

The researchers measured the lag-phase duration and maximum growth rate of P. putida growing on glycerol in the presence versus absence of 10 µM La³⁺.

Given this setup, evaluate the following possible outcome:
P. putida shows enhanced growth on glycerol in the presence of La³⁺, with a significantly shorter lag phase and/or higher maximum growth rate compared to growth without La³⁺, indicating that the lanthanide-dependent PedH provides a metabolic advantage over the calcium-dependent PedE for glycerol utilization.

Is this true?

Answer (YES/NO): NO